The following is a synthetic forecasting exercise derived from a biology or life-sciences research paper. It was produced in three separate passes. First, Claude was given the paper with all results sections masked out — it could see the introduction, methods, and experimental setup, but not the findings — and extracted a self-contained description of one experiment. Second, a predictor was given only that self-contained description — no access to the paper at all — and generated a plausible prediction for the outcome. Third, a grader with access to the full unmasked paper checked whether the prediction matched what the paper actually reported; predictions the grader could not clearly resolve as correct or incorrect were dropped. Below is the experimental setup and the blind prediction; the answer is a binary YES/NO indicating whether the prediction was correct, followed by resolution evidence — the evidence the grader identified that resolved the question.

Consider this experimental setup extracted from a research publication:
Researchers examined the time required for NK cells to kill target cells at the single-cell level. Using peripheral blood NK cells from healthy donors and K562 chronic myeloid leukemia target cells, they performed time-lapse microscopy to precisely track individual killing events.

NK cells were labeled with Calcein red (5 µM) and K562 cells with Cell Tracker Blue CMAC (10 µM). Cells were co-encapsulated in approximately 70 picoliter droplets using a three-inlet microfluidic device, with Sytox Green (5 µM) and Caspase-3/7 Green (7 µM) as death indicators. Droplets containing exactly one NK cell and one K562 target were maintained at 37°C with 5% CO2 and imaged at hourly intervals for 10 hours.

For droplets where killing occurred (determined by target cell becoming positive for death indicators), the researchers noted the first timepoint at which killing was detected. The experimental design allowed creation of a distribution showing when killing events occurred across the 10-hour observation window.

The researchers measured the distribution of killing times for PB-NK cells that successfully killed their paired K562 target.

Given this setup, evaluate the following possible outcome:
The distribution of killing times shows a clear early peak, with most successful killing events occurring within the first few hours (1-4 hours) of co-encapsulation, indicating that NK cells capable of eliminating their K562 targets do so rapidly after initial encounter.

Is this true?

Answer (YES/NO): YES